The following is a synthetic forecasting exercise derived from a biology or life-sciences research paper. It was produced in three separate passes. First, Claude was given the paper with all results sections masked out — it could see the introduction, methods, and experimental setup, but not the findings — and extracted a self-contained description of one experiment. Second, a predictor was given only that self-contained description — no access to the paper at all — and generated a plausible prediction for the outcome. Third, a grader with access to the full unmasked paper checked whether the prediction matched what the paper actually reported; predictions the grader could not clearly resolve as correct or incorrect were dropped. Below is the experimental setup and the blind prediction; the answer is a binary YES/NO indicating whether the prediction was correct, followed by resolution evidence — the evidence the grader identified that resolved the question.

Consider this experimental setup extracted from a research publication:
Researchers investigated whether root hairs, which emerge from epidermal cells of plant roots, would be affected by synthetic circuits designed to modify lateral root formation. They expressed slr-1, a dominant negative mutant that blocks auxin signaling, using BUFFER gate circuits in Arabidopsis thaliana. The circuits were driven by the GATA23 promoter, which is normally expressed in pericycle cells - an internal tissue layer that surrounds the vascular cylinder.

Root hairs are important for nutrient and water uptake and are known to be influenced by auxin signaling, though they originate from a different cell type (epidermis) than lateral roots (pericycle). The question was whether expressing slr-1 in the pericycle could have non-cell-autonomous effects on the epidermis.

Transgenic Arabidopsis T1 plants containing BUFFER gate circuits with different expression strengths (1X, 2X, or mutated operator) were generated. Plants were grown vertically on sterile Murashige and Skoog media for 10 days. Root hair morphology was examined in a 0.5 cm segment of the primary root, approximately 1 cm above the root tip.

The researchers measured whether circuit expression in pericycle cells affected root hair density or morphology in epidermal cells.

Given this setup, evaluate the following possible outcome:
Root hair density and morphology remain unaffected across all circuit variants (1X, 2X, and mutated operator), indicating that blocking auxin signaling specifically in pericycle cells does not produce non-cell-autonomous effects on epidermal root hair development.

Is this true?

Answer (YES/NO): YES